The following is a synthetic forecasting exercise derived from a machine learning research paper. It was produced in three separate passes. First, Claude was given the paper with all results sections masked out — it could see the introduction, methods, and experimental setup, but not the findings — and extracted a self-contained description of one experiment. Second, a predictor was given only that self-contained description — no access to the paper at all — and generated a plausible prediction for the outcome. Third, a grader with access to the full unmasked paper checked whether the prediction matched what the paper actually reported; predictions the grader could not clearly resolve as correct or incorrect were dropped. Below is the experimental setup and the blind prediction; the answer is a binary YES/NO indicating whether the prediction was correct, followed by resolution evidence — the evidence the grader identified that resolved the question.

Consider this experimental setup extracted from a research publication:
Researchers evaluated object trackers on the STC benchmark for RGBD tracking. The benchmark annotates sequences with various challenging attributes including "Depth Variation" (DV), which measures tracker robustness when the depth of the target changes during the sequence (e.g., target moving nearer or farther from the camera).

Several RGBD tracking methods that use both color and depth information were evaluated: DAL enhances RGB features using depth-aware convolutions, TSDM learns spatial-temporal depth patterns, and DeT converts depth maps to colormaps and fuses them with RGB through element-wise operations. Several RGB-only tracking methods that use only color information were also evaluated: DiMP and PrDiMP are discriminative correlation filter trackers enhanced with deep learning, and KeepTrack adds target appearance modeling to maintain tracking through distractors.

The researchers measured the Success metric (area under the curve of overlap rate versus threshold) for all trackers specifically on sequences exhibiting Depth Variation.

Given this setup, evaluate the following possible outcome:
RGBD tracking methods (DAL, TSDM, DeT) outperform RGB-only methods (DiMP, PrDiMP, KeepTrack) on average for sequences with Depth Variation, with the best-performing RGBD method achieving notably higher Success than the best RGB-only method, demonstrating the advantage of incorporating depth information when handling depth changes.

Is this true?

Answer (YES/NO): NO